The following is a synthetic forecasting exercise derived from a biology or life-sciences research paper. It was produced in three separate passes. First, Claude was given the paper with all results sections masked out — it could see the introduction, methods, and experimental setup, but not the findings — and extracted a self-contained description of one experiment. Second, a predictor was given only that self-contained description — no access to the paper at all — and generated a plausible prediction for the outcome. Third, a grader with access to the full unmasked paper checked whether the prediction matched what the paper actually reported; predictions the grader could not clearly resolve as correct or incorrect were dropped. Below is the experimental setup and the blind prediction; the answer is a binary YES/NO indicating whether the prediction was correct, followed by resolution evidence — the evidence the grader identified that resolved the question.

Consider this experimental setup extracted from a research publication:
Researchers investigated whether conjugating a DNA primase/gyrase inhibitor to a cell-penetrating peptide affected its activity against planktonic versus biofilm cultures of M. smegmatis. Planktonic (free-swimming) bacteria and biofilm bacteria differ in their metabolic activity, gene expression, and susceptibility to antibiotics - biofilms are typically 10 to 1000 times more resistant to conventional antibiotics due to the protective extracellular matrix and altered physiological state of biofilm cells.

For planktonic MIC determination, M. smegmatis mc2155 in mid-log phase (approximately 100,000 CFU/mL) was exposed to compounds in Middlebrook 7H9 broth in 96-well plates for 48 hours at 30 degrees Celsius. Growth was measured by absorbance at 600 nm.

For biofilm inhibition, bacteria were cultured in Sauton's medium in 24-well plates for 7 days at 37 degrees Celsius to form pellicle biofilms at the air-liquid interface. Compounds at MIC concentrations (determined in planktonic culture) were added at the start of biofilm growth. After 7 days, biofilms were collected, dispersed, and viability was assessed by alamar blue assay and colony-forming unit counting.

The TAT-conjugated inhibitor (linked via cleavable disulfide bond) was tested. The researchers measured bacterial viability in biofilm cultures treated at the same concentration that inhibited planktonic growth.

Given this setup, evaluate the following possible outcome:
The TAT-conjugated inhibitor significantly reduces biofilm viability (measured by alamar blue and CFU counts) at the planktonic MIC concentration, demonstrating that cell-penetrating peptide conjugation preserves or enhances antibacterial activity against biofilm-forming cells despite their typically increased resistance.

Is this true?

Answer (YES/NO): YES